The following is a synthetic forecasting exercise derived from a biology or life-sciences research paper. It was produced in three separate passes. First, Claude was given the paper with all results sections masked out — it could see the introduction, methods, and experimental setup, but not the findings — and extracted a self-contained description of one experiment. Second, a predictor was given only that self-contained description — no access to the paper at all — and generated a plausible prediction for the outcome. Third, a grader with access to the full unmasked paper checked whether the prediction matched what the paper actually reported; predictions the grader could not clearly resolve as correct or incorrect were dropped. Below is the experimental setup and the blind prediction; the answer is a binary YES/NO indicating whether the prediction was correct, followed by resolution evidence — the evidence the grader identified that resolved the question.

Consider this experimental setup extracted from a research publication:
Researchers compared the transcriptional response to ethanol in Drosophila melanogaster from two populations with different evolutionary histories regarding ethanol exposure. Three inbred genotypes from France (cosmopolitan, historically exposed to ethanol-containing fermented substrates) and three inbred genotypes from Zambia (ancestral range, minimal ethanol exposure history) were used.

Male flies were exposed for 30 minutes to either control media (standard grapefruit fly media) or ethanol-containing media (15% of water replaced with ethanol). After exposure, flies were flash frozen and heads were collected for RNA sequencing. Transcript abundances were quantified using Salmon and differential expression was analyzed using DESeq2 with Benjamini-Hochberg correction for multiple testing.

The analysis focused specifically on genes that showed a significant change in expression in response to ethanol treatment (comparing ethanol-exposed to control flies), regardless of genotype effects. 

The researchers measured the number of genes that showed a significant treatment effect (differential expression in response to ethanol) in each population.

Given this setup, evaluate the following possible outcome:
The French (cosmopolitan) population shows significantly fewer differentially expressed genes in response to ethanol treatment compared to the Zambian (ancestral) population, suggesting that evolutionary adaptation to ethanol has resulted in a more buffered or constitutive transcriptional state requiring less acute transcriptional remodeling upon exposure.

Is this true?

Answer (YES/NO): NO